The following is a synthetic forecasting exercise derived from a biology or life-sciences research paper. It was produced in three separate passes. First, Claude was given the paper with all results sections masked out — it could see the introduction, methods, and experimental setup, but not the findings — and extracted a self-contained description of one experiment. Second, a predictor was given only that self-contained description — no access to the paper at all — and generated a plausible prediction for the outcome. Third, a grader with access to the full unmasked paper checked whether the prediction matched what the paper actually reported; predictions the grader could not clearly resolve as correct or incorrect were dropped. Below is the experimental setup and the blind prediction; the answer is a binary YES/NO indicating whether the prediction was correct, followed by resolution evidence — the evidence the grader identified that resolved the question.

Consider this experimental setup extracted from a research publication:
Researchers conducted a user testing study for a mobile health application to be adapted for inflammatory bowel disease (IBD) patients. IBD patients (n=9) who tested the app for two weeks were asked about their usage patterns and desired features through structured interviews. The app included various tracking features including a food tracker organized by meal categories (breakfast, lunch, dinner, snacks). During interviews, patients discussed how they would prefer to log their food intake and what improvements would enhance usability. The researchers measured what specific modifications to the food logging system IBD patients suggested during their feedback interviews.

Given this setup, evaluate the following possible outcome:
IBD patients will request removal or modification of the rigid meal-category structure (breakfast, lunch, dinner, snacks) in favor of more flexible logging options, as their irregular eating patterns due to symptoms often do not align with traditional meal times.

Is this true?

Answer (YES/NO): YES